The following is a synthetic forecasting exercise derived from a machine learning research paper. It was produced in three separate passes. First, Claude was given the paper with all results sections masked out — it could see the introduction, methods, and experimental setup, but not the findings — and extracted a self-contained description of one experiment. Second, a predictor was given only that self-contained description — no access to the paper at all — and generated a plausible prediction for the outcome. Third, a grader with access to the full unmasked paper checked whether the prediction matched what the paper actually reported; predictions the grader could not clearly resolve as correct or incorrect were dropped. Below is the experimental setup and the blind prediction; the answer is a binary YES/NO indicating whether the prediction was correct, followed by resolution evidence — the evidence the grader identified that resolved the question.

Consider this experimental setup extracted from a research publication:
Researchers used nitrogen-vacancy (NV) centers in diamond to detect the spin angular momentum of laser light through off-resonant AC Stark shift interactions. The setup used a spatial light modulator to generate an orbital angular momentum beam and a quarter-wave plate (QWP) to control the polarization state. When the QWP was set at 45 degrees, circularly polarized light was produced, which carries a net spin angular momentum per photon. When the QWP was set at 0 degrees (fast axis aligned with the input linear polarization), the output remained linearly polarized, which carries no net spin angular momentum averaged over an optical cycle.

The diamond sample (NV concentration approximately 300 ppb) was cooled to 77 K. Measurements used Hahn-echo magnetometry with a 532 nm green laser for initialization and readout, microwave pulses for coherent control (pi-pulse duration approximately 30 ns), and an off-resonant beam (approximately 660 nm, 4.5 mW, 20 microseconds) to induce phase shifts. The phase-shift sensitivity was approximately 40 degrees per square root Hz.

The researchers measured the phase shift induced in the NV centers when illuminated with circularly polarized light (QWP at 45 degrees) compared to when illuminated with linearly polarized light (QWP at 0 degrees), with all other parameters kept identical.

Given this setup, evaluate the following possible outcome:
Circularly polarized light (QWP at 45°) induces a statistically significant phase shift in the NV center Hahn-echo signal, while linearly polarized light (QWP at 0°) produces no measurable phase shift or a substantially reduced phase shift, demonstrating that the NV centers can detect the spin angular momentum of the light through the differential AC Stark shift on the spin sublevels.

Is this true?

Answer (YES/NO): YES